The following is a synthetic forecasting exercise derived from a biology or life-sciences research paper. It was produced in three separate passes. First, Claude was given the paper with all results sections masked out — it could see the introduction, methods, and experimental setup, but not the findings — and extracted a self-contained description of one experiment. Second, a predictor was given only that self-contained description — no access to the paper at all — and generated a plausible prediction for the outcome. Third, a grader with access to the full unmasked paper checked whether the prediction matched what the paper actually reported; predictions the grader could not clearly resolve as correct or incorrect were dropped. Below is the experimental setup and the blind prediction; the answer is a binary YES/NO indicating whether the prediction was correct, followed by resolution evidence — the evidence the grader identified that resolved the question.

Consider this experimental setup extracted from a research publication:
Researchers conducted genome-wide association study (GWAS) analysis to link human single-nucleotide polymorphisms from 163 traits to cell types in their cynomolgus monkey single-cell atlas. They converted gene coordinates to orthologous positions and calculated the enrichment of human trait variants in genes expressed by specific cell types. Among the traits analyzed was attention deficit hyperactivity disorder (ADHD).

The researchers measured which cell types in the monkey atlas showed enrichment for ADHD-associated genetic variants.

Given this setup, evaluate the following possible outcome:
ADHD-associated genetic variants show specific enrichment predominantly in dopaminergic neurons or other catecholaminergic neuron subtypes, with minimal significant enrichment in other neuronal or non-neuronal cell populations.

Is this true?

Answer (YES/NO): NO